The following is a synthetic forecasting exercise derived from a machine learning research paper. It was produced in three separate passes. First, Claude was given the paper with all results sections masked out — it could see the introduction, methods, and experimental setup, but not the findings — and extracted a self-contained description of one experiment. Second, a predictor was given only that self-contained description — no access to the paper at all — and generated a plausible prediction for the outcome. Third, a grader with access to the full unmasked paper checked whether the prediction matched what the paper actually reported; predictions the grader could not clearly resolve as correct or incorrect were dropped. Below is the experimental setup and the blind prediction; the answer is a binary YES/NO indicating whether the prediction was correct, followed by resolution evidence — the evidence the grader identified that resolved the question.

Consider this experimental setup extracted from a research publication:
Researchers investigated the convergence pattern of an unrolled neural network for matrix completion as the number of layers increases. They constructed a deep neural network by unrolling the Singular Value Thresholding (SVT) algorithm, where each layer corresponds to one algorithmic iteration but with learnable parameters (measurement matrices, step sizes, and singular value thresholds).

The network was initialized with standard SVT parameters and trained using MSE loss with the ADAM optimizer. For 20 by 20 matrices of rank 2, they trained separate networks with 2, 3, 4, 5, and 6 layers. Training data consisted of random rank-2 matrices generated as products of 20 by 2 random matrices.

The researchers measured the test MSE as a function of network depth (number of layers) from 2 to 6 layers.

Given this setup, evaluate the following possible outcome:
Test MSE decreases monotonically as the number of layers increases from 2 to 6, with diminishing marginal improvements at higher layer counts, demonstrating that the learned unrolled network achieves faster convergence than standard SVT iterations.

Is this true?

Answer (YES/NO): NO